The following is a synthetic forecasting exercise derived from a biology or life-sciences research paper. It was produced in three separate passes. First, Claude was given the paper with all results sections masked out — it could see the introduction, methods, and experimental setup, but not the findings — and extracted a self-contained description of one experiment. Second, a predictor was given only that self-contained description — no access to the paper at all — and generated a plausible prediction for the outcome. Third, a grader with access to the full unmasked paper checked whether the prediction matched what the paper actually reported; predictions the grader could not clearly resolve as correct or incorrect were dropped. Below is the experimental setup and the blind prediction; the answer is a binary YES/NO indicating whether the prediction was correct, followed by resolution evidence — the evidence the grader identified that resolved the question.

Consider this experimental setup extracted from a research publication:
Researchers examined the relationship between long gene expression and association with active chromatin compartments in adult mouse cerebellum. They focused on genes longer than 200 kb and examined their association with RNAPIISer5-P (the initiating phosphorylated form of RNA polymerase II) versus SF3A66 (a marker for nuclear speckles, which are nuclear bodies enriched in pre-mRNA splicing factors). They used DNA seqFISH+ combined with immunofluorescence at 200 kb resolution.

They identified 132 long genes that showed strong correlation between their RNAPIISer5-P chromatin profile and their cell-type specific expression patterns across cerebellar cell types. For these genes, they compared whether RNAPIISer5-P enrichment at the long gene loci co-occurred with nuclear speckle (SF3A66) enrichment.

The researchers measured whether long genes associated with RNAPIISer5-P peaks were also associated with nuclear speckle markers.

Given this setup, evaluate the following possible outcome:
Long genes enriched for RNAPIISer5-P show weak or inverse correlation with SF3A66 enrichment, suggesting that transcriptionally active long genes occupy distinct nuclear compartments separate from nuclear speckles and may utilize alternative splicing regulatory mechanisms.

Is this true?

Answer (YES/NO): YES